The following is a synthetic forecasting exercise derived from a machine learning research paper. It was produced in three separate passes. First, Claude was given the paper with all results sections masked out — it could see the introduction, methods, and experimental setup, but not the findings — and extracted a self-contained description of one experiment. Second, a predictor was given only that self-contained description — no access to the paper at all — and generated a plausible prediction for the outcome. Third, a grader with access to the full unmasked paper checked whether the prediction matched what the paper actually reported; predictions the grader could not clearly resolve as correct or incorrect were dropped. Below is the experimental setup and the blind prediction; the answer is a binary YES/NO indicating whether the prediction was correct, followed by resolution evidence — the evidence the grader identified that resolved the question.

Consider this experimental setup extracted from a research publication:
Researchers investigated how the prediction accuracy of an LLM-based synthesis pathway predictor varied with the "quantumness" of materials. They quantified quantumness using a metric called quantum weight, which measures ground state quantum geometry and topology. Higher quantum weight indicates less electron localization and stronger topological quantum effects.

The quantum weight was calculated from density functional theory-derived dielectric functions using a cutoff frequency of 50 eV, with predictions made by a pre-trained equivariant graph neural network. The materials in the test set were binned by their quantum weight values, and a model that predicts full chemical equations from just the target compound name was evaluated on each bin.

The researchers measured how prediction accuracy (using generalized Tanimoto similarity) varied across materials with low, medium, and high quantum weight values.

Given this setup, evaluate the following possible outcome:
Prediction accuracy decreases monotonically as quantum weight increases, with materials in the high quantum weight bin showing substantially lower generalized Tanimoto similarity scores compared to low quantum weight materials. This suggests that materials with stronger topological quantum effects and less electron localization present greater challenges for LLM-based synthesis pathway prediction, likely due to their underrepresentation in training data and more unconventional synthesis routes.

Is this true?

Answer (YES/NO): NO